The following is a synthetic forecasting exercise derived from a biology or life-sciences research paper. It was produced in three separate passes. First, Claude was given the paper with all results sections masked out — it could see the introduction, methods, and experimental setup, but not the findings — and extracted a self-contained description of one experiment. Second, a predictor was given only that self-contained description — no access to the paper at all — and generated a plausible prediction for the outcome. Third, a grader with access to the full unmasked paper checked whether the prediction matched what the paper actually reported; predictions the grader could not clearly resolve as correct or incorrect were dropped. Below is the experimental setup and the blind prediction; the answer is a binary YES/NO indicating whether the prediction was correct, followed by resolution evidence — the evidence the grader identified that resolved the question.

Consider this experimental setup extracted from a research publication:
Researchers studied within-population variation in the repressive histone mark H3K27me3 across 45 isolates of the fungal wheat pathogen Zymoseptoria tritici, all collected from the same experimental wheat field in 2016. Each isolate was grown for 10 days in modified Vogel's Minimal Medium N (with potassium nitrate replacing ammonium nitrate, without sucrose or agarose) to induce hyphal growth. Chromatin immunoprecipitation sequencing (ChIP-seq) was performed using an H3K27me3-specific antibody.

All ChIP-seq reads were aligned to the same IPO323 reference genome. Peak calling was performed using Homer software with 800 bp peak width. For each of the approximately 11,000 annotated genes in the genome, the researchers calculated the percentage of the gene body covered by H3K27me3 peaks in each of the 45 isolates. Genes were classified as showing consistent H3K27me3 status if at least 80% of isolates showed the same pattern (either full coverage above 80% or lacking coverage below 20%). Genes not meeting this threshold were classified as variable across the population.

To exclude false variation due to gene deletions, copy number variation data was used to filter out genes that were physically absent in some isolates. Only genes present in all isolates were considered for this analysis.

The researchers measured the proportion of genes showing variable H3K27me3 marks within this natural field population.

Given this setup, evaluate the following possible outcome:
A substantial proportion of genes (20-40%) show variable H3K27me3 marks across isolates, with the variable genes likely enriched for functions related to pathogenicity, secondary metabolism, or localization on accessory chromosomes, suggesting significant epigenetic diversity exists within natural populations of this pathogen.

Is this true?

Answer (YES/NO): NO